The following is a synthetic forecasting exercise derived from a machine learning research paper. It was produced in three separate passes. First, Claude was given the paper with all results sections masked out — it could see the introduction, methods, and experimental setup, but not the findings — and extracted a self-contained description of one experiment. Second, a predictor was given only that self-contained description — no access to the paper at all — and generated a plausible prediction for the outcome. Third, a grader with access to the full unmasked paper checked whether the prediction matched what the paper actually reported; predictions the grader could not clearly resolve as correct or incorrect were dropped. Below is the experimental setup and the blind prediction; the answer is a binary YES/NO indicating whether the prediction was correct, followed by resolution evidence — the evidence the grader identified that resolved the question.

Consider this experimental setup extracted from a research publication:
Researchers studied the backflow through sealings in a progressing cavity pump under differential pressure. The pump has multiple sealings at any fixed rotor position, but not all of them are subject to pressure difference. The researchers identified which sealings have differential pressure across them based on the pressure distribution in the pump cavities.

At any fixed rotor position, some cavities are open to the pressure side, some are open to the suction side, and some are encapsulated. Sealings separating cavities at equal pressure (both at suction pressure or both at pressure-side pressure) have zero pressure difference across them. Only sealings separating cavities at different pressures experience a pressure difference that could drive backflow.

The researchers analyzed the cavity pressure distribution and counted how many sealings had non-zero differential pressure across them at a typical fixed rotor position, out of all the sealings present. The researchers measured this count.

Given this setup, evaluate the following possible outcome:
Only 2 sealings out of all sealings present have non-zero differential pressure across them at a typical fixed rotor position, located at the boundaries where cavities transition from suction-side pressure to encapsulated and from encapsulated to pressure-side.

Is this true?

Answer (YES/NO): NO